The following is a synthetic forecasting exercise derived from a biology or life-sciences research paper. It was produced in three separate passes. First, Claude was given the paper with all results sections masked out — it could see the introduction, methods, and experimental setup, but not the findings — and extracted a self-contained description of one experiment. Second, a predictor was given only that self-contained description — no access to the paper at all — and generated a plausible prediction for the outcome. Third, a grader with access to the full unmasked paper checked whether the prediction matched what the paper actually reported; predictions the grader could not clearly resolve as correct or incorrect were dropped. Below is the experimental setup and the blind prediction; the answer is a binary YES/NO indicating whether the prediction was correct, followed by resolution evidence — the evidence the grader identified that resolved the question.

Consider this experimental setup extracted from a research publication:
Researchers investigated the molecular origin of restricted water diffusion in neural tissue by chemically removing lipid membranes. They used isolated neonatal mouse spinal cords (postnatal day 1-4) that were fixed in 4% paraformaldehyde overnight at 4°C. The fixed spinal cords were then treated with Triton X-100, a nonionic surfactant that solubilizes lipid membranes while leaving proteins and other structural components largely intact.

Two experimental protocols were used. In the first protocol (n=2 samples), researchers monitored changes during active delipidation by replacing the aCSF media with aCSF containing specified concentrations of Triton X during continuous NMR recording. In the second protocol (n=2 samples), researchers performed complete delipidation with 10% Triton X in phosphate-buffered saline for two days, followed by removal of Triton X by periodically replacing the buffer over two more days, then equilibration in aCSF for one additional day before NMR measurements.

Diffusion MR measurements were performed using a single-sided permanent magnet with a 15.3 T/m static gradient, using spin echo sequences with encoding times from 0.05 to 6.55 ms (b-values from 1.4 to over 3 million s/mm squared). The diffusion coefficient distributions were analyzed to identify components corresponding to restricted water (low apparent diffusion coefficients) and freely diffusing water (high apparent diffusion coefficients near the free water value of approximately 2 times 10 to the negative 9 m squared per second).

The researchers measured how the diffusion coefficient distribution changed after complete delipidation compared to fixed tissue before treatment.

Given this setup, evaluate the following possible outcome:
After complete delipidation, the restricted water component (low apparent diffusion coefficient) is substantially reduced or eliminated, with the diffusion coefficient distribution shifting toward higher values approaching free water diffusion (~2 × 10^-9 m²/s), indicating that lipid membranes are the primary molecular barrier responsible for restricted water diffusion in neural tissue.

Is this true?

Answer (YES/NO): YES